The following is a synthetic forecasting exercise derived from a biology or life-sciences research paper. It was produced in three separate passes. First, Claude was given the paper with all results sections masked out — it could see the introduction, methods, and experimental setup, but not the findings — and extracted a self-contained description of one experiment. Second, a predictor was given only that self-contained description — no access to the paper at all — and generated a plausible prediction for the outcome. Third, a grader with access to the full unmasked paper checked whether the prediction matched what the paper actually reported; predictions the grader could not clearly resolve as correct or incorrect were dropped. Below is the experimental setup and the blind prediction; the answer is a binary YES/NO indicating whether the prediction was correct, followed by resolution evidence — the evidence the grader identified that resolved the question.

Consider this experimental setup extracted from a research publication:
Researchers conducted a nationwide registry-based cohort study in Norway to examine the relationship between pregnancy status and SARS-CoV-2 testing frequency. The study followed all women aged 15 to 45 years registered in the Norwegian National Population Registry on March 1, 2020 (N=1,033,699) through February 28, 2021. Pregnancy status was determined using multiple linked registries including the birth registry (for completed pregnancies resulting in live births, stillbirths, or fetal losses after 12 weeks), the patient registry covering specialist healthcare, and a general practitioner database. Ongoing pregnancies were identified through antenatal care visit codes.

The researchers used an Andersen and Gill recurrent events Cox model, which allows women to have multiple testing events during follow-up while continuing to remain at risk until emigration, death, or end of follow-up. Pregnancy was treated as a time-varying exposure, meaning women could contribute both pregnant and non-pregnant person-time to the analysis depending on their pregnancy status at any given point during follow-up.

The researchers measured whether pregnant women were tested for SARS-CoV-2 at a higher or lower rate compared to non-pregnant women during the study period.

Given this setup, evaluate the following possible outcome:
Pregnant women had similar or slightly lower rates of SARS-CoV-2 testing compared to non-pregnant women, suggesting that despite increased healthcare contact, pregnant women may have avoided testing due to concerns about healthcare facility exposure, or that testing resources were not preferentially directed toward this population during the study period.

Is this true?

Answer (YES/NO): YES